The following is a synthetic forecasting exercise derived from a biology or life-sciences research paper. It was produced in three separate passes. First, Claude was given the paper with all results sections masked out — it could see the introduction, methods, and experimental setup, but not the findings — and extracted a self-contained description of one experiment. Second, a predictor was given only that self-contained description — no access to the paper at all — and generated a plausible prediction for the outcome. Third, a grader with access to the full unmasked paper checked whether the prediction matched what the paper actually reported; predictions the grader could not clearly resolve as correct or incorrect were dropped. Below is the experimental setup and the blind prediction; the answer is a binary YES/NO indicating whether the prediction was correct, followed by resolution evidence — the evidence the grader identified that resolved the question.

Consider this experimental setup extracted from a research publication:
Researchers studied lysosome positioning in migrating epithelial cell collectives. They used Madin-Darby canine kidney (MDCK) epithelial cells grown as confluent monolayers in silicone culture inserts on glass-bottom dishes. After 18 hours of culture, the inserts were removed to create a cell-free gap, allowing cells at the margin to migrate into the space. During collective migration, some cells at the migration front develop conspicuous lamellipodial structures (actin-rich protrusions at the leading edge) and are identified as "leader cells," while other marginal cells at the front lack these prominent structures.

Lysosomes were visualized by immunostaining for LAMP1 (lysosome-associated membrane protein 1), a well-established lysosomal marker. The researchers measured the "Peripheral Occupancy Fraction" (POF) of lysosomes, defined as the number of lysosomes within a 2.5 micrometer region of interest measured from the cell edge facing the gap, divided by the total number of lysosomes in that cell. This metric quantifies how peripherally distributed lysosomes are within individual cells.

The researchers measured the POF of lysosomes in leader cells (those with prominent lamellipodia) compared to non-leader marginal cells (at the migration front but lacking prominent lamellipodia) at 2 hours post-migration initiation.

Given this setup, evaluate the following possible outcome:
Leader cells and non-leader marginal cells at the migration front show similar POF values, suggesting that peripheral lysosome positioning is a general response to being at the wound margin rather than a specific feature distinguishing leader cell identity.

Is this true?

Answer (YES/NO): NO